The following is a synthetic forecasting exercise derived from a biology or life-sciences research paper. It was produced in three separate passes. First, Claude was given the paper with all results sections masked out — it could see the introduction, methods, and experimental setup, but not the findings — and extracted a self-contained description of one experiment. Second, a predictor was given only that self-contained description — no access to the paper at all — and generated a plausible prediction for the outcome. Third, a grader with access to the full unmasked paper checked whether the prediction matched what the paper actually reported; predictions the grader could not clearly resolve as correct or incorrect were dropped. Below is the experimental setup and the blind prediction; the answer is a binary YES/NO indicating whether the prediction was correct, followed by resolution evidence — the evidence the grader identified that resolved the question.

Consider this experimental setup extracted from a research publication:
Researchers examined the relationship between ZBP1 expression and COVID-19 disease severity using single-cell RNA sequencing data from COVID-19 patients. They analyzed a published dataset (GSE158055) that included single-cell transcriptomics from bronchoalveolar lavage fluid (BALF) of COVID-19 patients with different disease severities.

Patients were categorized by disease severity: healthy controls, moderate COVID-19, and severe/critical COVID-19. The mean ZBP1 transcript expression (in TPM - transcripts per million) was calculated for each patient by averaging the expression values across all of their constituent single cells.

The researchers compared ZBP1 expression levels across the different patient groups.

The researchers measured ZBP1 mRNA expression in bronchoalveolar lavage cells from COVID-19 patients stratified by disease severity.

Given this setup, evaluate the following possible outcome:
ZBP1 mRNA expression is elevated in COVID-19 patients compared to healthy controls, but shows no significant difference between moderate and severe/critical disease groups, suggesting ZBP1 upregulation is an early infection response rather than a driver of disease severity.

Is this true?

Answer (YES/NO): NO